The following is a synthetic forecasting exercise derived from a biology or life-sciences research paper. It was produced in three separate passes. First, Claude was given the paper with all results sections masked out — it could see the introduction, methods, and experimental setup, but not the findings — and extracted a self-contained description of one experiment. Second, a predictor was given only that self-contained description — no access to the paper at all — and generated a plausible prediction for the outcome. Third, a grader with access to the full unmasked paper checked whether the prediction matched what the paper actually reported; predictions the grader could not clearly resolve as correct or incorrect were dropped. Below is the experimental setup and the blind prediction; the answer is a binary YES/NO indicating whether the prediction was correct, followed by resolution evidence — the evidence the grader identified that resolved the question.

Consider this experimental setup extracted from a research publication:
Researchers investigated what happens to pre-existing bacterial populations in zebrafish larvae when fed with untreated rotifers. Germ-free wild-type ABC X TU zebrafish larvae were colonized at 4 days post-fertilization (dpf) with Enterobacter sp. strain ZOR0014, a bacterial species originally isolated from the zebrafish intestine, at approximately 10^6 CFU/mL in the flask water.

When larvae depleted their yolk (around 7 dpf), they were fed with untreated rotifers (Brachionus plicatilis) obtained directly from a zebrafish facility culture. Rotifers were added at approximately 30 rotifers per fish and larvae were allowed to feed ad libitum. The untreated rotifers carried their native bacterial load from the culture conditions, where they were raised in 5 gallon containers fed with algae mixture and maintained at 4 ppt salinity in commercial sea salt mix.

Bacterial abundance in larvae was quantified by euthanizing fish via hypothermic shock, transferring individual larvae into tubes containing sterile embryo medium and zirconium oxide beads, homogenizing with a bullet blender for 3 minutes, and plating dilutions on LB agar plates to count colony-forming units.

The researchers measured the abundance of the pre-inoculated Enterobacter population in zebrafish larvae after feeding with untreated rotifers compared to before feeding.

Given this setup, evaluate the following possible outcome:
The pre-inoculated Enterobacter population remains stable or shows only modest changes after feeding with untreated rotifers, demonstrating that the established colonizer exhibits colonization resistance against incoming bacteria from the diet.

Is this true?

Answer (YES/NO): NO